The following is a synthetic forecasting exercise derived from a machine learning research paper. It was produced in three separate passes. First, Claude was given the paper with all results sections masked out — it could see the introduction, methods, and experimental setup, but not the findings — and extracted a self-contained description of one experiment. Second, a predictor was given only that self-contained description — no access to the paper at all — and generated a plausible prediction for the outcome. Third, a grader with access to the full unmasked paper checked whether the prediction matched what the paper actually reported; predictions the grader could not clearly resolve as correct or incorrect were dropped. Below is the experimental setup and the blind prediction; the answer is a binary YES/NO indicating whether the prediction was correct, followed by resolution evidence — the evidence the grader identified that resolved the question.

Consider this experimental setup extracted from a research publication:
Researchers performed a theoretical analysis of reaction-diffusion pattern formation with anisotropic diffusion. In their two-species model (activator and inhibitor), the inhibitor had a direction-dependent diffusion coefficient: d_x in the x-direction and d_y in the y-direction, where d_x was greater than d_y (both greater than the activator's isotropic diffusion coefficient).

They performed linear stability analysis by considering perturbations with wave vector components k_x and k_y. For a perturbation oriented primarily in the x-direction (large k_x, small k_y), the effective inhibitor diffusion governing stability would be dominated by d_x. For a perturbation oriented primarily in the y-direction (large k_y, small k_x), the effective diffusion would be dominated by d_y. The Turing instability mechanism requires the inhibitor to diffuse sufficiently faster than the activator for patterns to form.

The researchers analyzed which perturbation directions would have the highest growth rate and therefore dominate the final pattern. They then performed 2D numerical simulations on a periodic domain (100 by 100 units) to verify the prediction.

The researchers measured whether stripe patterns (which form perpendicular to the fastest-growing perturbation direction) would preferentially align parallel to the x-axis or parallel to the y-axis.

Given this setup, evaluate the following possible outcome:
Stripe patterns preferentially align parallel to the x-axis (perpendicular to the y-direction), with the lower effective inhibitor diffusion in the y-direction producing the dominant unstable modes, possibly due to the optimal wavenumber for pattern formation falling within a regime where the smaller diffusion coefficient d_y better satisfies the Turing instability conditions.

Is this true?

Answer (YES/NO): NO